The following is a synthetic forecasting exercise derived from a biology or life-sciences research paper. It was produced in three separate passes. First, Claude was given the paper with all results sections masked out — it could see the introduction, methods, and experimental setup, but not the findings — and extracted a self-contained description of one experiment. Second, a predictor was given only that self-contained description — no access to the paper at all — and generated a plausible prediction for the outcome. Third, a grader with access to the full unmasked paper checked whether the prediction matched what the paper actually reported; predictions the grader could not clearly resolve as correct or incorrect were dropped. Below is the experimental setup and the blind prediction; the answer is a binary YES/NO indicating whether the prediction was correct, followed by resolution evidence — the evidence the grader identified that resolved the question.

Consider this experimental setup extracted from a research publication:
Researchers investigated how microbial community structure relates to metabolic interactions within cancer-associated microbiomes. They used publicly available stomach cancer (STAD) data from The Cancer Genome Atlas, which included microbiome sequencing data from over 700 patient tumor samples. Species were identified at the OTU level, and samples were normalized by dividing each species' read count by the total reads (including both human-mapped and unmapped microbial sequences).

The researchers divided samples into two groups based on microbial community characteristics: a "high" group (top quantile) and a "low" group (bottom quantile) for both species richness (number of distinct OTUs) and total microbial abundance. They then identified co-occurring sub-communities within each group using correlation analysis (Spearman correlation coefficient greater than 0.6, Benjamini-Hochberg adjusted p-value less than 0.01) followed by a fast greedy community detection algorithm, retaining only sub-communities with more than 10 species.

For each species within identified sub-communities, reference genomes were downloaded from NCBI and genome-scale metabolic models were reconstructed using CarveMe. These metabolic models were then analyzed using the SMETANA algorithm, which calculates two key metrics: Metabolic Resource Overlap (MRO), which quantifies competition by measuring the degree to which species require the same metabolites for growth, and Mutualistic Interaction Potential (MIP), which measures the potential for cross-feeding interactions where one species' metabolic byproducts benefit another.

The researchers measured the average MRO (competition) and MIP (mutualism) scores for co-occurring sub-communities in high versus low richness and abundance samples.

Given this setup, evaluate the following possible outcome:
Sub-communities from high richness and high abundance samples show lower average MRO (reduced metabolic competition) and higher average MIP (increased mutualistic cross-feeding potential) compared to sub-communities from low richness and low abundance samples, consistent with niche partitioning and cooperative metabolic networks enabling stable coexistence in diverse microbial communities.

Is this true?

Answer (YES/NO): NO